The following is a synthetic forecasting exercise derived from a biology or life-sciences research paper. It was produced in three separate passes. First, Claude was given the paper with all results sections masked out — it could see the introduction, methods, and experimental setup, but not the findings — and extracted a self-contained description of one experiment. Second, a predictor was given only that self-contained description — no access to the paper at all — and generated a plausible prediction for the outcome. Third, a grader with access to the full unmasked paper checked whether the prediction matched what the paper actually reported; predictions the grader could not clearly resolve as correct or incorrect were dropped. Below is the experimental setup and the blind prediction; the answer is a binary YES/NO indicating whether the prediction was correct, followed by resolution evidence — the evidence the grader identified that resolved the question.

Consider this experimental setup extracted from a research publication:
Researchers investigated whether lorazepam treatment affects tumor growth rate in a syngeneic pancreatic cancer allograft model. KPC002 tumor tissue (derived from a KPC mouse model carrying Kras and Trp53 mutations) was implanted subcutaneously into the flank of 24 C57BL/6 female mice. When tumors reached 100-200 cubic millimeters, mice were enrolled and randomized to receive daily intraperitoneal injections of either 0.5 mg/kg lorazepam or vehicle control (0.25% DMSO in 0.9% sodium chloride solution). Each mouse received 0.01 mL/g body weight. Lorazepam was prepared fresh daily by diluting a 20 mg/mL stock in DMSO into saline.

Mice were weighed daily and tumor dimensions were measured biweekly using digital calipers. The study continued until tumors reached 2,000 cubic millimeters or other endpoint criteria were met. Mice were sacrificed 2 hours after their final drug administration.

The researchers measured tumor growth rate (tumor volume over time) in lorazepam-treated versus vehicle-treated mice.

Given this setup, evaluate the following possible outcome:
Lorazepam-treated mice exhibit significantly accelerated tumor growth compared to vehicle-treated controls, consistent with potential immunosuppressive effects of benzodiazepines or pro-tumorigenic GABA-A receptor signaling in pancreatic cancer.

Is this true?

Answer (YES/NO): NO